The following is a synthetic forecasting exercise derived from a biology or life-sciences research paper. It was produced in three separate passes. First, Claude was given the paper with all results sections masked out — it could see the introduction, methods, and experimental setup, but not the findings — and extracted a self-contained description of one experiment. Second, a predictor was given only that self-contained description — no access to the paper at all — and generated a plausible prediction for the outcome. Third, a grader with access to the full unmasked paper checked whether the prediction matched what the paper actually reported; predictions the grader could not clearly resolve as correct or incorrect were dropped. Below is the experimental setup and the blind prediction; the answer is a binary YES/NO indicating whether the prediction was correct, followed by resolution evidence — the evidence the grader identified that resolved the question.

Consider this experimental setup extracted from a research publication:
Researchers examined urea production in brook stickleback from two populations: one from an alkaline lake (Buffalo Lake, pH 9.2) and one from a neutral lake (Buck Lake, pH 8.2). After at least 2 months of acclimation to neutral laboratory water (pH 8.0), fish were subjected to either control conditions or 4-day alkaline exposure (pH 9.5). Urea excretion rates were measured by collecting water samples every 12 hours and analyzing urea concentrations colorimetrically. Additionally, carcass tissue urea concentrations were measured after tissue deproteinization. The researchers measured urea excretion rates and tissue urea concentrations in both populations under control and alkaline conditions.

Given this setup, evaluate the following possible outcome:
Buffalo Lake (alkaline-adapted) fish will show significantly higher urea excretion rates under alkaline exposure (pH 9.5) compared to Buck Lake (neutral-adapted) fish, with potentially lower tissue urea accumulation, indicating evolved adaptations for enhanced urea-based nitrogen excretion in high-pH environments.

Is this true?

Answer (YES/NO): NO